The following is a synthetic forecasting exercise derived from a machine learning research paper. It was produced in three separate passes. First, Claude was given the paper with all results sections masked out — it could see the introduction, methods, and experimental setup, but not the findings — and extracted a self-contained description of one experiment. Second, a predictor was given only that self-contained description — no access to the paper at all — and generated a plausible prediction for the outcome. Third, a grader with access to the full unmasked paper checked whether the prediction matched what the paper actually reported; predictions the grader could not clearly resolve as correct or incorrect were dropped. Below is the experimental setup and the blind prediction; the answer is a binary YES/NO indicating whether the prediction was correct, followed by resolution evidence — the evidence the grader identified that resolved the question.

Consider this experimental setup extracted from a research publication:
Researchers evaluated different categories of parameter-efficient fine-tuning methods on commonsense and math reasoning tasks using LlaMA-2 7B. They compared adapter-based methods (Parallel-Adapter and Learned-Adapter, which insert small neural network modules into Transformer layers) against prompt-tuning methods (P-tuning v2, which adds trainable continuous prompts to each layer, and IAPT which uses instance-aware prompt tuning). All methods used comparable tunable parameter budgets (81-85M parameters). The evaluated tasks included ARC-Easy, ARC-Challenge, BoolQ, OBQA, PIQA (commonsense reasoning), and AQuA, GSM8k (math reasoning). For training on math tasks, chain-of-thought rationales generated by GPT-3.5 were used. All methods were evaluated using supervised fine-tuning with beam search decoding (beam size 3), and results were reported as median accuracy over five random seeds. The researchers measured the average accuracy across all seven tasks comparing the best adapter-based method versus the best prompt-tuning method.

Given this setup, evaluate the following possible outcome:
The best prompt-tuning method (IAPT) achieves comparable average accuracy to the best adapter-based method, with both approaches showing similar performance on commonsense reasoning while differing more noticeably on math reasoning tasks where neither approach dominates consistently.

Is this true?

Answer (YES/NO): NO